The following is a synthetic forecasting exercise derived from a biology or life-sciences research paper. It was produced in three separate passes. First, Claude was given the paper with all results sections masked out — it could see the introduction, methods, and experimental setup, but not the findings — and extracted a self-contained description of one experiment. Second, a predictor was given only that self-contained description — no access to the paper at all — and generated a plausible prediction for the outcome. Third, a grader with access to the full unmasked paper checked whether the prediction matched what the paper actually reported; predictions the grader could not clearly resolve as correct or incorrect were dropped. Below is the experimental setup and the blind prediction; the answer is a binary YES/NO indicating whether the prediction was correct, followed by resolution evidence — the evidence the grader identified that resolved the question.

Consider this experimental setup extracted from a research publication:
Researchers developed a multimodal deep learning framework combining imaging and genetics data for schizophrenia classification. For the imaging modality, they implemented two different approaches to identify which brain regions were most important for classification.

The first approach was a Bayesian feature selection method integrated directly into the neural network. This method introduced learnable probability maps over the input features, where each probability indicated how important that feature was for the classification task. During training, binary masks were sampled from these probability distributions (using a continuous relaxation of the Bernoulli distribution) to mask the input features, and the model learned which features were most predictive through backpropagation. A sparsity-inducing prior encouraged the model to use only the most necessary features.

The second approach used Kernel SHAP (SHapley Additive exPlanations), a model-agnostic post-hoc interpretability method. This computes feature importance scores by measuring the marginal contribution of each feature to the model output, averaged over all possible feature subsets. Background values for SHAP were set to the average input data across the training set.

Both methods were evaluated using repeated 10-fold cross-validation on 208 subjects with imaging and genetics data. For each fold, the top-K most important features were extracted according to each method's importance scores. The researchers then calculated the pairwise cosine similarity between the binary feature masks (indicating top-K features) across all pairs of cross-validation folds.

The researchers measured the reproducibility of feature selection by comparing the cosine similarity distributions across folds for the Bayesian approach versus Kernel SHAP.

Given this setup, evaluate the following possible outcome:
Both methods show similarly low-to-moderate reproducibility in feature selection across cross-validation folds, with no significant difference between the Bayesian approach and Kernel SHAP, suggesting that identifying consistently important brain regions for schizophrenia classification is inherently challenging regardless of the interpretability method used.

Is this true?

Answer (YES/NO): NO